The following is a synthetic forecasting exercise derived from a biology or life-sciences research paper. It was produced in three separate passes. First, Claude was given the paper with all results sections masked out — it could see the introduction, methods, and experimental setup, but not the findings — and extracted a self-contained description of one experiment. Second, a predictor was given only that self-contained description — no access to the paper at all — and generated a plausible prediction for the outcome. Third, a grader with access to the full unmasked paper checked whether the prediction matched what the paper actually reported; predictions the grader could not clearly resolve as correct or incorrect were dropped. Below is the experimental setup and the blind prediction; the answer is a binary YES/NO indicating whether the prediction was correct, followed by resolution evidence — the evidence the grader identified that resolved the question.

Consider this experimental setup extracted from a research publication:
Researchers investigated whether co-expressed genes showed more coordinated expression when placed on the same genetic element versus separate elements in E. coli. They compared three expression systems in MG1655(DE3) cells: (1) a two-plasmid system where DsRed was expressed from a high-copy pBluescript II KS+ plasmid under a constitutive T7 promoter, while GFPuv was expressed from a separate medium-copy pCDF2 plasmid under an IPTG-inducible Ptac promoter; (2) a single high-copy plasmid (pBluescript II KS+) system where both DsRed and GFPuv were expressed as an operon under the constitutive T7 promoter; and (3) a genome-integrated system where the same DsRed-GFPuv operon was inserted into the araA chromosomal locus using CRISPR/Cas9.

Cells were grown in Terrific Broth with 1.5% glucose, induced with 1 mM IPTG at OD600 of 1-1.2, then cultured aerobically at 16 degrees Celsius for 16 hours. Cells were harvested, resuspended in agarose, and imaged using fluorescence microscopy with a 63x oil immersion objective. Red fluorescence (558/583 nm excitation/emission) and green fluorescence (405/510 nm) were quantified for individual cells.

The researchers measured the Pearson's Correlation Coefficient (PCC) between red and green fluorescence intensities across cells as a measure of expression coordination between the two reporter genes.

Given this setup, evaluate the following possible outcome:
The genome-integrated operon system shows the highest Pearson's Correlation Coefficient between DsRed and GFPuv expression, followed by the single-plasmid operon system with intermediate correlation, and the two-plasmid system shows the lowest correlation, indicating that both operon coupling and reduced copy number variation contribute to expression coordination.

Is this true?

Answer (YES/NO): NO